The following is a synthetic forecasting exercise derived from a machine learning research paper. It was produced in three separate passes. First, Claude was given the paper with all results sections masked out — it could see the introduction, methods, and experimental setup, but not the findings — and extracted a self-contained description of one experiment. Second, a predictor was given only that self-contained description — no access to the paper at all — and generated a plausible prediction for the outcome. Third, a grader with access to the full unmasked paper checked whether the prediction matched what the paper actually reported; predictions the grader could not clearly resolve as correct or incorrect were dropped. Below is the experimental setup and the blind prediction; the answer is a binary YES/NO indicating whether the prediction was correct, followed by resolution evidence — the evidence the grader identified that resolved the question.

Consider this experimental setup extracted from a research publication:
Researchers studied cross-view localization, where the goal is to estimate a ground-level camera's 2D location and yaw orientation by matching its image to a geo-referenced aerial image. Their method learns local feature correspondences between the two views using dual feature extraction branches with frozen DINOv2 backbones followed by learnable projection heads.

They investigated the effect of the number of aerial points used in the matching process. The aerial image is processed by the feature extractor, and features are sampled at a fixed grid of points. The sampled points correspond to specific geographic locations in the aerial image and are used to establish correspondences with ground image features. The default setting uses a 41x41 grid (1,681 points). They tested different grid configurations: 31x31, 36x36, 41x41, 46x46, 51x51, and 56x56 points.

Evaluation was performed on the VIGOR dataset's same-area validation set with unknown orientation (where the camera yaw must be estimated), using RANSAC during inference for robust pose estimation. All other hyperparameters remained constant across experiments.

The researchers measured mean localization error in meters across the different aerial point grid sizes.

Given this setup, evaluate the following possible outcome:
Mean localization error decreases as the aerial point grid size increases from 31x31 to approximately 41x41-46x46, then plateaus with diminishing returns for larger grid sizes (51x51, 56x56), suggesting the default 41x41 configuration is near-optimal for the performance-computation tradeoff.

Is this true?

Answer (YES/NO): NO